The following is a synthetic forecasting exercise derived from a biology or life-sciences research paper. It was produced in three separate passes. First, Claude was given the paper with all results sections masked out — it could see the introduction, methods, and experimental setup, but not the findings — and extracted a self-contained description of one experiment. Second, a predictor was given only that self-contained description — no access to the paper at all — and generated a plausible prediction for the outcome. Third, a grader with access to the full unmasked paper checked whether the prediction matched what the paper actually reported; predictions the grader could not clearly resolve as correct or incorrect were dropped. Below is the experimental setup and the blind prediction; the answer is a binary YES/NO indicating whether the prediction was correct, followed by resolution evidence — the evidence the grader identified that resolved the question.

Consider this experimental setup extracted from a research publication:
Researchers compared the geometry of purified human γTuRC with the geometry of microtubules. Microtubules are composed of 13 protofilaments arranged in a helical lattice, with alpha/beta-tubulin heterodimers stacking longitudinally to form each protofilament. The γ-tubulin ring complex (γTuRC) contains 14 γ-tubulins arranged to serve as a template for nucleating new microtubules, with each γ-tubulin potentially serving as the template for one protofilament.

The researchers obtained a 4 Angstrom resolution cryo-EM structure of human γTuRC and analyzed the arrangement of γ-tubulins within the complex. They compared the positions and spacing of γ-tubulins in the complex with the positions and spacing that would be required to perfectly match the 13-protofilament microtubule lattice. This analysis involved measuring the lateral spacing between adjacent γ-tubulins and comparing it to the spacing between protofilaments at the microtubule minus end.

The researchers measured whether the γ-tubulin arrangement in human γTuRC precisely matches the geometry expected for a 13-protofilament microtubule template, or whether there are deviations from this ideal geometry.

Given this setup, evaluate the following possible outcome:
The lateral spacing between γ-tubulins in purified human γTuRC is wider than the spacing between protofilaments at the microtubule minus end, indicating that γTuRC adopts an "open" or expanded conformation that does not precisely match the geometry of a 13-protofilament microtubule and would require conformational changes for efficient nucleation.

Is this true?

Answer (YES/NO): NO